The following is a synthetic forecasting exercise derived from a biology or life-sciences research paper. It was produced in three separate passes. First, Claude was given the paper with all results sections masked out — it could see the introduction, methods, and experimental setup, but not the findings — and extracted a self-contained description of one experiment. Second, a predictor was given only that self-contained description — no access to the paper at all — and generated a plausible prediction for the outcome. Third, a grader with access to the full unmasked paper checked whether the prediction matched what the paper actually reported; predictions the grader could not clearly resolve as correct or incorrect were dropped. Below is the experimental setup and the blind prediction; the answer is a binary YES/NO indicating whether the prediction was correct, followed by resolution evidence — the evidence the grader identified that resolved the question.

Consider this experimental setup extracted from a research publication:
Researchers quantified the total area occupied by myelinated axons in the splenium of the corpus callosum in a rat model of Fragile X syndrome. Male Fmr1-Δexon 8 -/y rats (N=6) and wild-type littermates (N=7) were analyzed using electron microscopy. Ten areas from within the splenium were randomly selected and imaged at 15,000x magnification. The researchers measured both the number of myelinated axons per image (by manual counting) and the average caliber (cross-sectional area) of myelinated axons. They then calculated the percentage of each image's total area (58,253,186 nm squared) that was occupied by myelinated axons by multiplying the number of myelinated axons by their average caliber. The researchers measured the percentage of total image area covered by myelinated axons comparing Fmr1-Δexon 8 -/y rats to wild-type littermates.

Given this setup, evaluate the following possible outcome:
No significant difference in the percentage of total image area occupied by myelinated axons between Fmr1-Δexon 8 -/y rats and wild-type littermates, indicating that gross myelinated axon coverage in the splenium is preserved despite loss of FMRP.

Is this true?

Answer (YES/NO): NO